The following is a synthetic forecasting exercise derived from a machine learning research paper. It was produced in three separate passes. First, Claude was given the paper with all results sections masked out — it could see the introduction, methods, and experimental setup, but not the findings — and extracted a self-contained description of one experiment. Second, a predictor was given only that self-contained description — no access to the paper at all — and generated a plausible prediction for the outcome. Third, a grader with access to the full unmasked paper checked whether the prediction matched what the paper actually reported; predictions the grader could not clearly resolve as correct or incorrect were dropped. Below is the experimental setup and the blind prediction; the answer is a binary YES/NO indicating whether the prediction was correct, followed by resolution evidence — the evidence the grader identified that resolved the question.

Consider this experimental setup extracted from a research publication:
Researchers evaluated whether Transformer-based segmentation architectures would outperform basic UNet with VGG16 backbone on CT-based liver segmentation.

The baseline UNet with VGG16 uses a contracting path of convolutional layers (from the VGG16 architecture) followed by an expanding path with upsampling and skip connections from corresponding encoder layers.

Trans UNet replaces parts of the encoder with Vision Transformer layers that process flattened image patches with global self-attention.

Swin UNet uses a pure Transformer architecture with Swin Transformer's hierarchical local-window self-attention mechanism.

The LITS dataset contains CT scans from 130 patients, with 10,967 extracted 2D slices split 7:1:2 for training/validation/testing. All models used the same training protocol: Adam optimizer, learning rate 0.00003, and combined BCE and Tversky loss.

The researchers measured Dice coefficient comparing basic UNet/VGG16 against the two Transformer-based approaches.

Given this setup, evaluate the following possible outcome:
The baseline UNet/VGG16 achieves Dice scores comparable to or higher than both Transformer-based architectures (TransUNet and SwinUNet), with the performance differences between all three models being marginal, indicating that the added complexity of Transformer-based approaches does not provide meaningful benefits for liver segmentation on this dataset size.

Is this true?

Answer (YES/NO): NO